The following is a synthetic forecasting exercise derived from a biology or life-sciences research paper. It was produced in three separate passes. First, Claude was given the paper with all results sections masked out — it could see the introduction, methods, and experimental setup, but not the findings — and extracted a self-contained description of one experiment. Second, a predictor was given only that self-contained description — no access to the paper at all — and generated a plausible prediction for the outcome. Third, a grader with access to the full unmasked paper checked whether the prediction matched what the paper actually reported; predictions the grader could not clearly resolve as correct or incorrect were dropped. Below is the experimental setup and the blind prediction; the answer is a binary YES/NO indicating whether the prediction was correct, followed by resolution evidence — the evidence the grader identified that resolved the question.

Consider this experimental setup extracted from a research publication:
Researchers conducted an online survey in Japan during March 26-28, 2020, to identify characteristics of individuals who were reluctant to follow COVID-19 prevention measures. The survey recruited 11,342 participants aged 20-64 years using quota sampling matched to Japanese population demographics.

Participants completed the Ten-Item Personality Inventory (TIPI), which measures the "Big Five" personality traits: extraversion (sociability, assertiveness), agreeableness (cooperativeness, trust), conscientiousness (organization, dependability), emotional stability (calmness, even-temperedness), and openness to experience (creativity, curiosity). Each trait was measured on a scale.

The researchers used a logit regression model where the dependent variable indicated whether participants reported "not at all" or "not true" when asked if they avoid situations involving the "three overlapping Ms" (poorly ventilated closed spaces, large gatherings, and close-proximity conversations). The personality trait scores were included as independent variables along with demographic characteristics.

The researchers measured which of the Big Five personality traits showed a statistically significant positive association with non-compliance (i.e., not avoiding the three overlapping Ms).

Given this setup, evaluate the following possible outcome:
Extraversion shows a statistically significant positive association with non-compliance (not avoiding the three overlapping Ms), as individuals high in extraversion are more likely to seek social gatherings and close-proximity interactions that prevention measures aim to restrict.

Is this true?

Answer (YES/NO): YES